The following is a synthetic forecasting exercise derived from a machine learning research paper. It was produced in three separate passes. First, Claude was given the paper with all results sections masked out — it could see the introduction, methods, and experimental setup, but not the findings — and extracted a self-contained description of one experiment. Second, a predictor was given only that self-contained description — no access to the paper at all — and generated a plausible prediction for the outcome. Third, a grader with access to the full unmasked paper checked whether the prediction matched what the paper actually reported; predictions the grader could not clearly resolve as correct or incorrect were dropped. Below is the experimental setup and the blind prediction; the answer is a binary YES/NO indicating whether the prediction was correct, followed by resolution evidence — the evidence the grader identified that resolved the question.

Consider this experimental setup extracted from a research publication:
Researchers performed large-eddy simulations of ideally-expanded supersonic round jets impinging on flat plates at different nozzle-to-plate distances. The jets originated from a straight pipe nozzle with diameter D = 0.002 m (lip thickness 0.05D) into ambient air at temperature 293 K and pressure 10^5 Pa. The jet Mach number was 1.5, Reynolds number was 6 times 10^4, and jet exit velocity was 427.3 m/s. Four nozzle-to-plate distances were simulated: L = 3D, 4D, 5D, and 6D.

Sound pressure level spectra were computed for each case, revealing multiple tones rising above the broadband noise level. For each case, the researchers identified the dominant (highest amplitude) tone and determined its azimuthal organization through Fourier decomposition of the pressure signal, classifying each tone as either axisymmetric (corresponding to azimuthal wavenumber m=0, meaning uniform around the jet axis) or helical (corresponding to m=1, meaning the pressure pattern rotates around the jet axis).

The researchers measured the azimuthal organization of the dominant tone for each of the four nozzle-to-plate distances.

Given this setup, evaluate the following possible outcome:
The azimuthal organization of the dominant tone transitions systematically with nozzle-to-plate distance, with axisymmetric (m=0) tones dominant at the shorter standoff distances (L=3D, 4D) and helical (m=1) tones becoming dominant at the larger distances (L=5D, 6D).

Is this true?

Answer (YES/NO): NO